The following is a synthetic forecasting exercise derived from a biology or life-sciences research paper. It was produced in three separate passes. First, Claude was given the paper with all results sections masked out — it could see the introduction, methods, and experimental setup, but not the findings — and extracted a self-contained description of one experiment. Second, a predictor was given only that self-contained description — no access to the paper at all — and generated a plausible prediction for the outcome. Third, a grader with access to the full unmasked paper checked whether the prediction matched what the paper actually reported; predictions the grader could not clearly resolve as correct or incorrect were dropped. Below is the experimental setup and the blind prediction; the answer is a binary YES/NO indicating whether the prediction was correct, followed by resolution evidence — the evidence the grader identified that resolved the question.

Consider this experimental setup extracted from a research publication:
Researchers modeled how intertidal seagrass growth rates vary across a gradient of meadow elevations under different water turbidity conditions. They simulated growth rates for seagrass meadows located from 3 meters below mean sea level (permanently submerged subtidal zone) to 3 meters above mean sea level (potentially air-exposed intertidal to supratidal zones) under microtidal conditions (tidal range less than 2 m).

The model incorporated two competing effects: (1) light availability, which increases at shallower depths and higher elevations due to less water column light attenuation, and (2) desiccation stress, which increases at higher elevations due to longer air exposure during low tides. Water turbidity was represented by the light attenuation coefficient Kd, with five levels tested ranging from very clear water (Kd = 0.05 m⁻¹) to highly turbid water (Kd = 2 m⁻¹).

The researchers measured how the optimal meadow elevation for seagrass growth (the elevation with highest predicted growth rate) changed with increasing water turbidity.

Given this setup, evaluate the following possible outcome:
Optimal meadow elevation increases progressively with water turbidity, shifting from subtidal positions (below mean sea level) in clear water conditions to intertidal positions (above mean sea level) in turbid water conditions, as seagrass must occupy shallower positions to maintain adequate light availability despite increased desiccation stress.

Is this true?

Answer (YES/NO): NO